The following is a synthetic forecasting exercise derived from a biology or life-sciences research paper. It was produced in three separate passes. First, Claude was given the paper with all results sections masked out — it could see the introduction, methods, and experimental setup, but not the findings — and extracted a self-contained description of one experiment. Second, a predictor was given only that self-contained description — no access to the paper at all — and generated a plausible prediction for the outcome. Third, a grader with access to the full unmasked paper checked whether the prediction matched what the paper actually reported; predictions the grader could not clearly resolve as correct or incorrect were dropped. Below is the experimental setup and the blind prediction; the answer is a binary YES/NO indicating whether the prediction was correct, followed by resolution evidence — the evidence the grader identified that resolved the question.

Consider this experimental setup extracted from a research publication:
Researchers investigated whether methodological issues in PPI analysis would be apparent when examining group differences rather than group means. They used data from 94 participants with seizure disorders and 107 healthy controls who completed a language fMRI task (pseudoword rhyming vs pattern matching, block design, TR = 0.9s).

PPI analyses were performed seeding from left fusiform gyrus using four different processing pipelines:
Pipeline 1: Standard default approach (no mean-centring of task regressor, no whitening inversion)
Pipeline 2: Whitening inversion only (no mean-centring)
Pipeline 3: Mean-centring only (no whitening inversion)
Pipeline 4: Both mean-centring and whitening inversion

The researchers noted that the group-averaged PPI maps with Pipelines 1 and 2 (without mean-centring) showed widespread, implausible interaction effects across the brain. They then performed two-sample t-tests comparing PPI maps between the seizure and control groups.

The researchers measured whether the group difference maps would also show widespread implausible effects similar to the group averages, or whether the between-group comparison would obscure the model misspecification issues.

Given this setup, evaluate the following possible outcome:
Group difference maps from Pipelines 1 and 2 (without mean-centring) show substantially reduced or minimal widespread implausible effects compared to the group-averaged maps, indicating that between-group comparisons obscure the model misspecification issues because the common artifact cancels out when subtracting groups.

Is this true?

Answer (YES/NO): YES